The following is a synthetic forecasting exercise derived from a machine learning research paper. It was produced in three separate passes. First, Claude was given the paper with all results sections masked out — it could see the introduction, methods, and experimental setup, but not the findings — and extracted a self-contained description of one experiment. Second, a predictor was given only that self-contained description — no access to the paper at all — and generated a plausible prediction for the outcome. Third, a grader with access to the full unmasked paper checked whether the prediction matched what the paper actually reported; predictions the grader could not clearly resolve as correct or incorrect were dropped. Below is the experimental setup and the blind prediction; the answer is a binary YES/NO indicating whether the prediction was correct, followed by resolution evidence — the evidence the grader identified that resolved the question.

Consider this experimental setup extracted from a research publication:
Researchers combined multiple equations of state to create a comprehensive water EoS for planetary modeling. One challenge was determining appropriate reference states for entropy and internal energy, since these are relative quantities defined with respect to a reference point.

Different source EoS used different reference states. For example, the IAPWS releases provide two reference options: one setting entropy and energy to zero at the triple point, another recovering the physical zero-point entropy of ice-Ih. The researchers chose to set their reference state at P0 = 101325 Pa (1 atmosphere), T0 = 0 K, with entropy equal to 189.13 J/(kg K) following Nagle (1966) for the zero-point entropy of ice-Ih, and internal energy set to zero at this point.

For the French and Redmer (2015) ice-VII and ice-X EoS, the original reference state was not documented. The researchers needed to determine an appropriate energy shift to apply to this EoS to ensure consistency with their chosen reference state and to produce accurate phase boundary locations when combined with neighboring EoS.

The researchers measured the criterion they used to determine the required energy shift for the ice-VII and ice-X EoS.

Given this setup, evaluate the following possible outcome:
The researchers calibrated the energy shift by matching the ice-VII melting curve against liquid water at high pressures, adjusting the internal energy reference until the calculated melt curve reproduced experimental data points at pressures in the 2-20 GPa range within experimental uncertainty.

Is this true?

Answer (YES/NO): NO